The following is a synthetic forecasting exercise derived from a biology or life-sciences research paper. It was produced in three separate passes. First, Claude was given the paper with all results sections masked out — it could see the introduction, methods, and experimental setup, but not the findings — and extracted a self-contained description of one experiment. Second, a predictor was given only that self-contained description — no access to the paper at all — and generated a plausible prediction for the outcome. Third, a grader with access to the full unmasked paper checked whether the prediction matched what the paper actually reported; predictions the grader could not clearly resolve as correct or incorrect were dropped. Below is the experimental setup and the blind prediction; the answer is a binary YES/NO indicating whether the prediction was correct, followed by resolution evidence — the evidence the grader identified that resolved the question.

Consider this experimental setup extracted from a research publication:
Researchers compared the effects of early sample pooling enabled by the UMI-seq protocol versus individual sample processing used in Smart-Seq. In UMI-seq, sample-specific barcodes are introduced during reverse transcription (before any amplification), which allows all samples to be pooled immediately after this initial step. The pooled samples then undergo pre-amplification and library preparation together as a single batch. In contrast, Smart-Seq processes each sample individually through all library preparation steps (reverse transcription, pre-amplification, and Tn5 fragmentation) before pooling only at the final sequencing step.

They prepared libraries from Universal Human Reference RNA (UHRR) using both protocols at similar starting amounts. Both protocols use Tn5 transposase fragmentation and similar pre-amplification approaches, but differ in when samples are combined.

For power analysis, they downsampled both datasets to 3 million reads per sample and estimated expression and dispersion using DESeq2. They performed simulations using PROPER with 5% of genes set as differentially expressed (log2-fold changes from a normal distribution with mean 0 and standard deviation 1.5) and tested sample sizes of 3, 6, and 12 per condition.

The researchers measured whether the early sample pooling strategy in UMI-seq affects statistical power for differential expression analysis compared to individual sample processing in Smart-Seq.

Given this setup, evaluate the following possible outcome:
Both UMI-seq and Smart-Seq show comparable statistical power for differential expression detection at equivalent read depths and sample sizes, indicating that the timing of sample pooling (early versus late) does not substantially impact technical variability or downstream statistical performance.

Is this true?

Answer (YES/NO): NO